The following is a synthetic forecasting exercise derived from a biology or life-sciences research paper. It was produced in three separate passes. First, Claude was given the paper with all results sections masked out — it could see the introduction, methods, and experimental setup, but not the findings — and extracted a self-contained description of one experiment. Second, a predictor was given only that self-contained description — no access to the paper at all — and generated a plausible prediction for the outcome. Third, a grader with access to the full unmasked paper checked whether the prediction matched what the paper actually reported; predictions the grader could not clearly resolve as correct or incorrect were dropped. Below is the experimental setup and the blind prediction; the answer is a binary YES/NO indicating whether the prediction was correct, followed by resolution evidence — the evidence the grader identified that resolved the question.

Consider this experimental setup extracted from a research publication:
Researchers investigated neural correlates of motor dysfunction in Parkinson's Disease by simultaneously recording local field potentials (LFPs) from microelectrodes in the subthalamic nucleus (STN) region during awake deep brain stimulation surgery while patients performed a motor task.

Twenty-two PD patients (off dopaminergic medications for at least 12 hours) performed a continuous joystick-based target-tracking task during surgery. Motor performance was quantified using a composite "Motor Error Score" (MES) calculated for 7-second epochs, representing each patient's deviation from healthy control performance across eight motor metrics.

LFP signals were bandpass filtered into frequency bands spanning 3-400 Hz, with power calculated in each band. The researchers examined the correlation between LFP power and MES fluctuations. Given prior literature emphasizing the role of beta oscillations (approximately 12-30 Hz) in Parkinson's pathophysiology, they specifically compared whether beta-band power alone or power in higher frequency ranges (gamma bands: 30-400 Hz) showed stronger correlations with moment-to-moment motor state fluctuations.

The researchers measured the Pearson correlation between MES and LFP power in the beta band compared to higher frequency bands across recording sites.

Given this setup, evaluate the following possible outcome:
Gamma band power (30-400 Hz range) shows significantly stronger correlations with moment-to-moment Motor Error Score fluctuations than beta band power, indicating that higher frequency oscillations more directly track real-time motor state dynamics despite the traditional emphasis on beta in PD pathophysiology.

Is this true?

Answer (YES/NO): NO